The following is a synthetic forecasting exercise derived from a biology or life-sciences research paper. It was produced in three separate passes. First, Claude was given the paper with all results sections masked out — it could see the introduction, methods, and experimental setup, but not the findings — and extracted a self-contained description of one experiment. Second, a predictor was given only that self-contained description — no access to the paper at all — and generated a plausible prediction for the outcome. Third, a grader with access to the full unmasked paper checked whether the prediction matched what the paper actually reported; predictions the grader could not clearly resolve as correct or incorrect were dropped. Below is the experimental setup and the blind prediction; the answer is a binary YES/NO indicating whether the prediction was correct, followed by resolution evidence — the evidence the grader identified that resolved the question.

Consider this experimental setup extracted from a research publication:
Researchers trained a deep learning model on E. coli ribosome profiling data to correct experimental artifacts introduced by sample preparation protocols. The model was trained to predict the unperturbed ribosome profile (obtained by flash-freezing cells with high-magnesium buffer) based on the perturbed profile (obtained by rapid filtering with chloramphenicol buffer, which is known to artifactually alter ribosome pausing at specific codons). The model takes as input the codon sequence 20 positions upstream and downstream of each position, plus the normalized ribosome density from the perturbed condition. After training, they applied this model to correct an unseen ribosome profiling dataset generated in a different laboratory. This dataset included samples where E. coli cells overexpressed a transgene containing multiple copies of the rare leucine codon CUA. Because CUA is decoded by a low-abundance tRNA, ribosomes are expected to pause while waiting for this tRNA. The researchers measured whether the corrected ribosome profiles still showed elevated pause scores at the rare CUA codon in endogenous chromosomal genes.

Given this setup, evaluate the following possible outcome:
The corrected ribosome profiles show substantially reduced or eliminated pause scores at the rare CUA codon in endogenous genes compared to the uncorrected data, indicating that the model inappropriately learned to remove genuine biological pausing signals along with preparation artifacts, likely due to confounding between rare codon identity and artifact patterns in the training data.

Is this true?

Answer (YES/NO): NO